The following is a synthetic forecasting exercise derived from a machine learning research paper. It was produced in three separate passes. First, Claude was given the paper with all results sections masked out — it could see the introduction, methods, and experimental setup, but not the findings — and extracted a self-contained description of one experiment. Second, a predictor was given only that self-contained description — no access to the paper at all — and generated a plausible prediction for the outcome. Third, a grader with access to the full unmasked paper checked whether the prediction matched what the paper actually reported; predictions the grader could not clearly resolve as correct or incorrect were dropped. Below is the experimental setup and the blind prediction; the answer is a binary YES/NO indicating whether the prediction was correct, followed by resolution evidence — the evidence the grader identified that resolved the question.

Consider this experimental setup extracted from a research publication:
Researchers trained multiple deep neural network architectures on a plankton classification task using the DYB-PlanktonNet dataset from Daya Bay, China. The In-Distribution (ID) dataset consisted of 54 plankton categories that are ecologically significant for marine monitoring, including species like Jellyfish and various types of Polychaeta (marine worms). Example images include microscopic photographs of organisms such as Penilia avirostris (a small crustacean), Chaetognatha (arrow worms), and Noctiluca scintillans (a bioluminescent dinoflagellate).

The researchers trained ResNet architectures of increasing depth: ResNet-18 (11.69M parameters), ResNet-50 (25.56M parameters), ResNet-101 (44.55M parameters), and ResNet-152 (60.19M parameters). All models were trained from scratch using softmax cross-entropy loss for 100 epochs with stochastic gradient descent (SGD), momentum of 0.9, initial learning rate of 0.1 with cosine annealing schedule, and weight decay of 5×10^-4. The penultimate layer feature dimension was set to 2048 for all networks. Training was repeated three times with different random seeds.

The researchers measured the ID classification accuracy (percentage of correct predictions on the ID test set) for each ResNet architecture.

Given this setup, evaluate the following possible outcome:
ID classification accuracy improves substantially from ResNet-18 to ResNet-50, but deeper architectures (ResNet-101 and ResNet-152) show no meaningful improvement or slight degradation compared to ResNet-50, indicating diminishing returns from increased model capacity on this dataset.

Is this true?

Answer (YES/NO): NO